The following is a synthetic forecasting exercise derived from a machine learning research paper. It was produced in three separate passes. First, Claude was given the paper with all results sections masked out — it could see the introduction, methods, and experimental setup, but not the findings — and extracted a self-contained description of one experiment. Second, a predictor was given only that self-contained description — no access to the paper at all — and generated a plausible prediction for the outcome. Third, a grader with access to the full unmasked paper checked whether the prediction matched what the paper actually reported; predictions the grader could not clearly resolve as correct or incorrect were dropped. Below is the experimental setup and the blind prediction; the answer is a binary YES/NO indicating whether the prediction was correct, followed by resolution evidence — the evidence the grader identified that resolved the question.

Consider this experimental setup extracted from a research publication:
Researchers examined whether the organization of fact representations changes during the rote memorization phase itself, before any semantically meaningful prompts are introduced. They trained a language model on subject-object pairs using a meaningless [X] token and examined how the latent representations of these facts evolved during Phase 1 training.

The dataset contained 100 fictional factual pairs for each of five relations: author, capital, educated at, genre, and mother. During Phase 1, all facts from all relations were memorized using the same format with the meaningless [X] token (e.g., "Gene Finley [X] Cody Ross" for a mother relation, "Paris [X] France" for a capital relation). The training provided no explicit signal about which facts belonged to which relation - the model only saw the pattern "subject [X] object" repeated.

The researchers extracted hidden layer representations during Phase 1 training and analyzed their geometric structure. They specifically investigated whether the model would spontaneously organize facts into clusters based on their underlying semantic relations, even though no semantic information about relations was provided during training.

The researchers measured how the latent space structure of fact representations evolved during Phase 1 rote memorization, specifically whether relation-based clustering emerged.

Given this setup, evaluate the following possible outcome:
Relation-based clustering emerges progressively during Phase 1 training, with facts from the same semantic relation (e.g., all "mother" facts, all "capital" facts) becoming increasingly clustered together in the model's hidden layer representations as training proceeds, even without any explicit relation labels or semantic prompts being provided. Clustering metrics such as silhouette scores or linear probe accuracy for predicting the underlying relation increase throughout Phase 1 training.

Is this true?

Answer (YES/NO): YES